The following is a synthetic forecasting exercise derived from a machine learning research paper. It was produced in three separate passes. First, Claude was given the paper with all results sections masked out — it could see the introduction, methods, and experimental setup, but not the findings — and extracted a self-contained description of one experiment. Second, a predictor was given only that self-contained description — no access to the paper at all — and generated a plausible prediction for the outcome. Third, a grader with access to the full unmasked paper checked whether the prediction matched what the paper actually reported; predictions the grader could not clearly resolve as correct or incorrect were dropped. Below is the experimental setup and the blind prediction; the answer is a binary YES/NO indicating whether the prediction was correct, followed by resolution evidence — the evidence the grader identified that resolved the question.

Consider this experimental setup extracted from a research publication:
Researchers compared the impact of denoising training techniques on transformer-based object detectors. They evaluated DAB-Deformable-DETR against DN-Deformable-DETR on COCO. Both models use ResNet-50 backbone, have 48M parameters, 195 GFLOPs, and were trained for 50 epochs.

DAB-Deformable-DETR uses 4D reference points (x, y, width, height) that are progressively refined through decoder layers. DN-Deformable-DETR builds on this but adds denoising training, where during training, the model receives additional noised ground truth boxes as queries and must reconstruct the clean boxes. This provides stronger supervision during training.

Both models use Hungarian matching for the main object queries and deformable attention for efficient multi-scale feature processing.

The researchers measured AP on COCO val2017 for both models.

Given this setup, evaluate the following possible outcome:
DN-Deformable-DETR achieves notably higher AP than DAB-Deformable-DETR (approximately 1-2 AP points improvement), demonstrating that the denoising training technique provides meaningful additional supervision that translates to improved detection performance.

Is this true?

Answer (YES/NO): NO